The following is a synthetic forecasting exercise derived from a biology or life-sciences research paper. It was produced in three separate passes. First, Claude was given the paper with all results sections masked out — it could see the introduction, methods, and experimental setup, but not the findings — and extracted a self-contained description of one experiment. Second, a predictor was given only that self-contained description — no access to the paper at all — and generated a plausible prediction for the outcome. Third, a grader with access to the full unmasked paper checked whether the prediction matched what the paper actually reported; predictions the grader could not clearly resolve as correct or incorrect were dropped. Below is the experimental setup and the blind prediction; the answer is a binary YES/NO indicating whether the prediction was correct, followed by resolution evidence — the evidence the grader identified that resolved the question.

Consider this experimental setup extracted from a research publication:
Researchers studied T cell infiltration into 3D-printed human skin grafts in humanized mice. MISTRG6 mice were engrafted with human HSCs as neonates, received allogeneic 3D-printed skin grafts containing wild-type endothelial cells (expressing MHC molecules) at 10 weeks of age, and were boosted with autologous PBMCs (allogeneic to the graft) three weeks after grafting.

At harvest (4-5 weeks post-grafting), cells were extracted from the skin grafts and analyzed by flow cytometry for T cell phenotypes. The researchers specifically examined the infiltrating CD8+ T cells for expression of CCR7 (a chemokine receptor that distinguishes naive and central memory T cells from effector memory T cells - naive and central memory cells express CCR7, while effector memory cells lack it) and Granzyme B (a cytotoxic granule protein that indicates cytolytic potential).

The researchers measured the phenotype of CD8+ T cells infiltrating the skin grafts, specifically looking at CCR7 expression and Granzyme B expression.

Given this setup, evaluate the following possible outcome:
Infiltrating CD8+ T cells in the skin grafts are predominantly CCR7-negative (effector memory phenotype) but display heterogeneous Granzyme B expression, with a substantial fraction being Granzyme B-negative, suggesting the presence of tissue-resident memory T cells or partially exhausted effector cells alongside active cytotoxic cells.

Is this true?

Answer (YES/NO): NO